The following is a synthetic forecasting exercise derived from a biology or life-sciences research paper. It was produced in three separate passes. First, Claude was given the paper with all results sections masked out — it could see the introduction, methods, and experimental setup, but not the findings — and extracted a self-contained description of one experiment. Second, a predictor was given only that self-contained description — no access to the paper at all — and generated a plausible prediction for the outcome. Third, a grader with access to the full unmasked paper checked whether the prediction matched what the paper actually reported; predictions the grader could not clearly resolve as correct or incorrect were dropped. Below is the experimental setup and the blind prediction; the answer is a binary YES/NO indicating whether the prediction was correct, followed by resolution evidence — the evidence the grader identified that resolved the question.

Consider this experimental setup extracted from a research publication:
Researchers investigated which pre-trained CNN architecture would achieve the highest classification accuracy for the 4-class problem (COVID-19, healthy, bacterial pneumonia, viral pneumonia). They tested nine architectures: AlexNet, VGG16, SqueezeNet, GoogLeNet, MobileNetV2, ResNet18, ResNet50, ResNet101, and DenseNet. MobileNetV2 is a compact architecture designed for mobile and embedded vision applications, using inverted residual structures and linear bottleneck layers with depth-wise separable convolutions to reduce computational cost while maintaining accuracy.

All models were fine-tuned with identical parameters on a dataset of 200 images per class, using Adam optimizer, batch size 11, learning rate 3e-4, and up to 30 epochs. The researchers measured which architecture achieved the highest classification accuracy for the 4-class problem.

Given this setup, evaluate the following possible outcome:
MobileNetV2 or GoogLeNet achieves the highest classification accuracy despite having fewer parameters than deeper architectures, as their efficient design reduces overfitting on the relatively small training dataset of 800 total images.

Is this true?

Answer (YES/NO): YES